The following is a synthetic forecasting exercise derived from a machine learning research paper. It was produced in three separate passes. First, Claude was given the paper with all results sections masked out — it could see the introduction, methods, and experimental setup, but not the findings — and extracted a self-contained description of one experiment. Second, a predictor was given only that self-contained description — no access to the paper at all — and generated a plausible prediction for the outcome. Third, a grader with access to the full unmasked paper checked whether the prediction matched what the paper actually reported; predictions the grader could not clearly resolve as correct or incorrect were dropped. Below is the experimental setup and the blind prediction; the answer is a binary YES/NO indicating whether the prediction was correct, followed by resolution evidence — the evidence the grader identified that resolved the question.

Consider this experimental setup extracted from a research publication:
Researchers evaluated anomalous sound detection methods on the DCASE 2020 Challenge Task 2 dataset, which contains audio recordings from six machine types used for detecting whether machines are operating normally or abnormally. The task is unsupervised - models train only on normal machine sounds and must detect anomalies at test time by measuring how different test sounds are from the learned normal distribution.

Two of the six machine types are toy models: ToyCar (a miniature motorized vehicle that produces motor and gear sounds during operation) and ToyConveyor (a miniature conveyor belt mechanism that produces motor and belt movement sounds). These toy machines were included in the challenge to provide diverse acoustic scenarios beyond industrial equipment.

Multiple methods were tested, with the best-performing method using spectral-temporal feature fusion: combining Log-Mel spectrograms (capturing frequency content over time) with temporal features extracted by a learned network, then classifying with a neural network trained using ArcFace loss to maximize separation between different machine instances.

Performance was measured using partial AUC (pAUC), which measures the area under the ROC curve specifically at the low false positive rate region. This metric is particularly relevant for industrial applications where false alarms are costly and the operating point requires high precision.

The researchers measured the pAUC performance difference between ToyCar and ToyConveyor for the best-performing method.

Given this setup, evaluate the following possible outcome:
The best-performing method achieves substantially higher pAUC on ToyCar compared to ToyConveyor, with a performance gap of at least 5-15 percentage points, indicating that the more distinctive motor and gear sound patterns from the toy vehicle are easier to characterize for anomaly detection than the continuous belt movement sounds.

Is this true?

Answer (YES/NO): YES